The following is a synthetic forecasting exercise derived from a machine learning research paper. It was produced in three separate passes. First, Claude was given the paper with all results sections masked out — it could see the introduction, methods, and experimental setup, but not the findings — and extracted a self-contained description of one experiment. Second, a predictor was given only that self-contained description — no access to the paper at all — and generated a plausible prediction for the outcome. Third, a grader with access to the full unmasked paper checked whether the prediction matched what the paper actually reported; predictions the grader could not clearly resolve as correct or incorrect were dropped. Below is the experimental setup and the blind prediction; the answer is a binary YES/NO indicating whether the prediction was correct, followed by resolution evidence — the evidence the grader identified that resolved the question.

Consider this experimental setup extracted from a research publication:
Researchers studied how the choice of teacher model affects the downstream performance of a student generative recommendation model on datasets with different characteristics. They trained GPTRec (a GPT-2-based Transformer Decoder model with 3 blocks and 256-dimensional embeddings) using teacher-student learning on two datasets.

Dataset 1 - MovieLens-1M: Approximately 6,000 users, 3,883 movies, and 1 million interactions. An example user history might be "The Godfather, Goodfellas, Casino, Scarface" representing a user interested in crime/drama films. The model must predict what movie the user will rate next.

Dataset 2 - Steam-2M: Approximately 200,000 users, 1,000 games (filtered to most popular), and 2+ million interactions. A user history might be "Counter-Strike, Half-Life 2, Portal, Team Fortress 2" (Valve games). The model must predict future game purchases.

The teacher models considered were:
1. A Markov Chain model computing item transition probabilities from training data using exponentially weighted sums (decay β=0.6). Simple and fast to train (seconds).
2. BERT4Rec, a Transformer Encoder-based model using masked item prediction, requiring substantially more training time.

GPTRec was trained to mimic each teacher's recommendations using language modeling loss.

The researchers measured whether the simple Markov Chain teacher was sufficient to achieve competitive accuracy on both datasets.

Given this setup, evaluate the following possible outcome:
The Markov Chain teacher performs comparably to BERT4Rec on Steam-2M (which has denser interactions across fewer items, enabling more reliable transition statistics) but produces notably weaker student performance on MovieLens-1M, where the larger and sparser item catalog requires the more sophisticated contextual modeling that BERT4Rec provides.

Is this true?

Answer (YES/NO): NO